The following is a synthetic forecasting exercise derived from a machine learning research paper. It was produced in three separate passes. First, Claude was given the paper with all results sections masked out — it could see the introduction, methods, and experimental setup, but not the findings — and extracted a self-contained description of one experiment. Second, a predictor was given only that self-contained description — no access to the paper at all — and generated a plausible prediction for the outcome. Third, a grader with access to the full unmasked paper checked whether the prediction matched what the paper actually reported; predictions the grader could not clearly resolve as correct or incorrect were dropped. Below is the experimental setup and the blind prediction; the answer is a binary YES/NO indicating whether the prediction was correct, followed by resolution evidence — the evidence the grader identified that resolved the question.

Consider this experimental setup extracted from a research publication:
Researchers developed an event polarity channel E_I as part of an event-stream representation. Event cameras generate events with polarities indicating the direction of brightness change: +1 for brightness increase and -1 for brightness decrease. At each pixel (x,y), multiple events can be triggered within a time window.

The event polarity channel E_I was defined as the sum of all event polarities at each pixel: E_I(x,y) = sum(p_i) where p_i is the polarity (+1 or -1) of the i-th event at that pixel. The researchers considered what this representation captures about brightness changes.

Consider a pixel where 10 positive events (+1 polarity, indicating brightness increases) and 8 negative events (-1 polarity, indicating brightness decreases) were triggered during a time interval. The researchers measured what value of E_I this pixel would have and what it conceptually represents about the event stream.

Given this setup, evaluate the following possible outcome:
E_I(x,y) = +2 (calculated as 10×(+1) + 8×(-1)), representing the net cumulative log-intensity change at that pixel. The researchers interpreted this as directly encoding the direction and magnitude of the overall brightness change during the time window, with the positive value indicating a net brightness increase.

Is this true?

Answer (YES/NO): NO